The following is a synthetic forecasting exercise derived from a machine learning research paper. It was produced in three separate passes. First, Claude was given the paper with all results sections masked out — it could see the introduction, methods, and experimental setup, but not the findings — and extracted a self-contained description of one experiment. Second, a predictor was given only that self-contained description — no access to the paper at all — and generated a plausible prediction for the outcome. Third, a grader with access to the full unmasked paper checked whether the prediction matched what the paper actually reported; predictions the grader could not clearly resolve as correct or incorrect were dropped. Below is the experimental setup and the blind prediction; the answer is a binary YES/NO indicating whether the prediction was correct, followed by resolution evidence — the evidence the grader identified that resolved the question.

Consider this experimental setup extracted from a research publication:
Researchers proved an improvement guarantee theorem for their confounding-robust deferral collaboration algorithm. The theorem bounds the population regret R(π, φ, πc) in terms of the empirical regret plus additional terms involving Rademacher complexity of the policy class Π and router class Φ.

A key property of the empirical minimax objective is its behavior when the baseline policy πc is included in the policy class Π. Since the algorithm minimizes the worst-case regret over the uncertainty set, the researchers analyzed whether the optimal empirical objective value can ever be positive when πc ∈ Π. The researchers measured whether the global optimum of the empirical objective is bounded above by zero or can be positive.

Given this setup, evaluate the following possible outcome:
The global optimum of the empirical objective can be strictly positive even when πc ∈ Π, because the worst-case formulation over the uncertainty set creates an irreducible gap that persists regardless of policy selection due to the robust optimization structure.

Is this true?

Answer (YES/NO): NO